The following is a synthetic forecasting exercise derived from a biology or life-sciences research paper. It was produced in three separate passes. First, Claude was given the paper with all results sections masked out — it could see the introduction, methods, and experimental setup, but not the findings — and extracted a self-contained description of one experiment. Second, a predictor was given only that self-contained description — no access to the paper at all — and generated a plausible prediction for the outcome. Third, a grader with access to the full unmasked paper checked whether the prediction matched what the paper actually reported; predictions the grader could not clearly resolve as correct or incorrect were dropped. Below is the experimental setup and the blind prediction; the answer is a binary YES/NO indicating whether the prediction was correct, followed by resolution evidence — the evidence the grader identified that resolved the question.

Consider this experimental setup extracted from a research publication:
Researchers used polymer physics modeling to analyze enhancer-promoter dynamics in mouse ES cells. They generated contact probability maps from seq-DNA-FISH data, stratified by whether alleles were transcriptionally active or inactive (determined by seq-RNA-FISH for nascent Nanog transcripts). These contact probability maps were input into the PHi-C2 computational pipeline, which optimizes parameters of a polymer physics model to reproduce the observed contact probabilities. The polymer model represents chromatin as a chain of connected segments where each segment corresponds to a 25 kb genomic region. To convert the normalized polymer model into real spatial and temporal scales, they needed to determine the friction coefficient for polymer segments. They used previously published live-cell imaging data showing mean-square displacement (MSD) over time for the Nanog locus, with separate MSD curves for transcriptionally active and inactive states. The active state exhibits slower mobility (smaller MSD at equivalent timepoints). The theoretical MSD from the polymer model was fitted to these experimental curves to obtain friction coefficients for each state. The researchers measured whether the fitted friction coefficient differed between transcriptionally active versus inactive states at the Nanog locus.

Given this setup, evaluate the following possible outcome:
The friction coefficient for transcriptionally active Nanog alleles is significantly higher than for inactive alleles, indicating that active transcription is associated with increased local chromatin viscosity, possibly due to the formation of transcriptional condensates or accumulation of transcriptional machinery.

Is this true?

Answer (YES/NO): YES